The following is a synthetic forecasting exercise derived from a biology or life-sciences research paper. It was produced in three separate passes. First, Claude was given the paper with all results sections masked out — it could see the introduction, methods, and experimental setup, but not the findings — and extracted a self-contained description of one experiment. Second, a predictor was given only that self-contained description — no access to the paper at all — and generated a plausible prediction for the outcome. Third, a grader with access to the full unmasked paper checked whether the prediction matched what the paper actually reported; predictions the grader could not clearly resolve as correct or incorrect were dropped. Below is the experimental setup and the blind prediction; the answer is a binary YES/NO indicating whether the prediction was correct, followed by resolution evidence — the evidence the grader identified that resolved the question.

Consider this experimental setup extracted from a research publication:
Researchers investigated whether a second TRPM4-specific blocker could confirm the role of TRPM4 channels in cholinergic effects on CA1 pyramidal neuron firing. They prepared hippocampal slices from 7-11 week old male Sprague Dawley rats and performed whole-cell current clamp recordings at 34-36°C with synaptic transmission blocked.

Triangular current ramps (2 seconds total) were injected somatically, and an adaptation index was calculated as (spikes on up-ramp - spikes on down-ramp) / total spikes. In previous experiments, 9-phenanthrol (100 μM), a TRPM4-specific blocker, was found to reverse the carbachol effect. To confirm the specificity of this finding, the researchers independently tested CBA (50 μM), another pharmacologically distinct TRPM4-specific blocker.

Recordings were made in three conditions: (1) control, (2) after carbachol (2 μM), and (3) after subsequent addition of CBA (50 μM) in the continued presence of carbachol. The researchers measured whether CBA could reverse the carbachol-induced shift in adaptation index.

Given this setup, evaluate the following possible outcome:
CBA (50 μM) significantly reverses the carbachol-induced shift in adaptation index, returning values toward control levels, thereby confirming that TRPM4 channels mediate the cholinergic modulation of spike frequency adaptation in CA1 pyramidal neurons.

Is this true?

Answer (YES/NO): YES